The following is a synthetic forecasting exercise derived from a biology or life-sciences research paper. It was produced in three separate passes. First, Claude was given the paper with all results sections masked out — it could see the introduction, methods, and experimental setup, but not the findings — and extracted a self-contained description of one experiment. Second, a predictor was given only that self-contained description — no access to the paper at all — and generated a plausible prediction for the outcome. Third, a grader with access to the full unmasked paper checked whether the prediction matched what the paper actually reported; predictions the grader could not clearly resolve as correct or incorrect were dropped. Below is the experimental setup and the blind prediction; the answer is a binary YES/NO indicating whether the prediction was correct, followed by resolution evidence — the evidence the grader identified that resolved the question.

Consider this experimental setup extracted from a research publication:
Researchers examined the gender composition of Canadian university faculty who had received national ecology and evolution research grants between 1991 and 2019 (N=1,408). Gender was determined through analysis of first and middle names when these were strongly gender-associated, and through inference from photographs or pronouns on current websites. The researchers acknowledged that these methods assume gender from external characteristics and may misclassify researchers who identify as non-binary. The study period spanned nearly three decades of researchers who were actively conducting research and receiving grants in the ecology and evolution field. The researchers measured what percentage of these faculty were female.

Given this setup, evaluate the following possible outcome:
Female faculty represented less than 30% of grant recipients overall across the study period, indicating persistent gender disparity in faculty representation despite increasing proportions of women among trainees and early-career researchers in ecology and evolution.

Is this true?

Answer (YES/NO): YES